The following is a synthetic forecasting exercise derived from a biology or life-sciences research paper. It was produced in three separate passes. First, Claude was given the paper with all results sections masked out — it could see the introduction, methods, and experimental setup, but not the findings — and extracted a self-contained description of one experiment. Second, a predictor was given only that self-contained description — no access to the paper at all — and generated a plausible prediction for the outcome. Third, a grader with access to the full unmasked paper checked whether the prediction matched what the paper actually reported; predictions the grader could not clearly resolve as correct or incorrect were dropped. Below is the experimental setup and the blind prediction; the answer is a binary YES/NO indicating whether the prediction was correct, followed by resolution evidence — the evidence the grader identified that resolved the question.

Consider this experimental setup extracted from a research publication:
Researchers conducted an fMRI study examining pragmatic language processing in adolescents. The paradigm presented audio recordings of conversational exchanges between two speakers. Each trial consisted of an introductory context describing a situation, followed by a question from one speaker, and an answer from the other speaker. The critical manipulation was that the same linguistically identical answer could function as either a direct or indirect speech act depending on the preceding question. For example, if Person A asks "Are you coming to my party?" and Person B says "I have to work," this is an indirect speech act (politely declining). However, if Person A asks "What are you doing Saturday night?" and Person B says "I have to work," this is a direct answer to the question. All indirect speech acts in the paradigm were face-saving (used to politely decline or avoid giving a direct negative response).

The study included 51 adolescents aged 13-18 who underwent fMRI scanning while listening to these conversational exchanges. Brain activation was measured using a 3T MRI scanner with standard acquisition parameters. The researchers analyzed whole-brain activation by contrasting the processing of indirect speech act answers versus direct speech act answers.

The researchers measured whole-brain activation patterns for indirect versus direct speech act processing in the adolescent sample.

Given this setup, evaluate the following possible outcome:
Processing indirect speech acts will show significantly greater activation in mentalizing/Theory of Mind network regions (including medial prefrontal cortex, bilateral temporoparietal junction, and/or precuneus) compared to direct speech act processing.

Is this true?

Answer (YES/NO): YES